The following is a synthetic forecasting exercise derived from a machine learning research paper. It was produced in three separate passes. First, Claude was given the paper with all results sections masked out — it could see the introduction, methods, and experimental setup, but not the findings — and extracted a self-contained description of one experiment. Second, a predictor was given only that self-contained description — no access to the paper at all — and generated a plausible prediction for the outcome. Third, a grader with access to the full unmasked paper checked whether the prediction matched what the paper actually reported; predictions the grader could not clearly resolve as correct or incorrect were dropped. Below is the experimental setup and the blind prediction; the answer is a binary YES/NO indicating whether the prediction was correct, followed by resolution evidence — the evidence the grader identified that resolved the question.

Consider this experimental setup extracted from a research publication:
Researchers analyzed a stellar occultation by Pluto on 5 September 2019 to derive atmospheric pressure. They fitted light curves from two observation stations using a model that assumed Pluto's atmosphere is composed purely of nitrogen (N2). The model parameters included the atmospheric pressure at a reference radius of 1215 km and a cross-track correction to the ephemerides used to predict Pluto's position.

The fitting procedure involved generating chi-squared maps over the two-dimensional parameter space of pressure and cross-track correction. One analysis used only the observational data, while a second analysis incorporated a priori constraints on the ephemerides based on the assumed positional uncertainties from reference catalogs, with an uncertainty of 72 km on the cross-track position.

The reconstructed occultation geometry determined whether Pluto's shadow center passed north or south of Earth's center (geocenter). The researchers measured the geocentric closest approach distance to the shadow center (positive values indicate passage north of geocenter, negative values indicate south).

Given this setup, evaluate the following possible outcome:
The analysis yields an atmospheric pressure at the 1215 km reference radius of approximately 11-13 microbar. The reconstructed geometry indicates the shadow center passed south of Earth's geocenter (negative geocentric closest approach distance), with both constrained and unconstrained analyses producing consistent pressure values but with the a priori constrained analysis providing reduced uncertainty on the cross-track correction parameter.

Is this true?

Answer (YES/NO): NO